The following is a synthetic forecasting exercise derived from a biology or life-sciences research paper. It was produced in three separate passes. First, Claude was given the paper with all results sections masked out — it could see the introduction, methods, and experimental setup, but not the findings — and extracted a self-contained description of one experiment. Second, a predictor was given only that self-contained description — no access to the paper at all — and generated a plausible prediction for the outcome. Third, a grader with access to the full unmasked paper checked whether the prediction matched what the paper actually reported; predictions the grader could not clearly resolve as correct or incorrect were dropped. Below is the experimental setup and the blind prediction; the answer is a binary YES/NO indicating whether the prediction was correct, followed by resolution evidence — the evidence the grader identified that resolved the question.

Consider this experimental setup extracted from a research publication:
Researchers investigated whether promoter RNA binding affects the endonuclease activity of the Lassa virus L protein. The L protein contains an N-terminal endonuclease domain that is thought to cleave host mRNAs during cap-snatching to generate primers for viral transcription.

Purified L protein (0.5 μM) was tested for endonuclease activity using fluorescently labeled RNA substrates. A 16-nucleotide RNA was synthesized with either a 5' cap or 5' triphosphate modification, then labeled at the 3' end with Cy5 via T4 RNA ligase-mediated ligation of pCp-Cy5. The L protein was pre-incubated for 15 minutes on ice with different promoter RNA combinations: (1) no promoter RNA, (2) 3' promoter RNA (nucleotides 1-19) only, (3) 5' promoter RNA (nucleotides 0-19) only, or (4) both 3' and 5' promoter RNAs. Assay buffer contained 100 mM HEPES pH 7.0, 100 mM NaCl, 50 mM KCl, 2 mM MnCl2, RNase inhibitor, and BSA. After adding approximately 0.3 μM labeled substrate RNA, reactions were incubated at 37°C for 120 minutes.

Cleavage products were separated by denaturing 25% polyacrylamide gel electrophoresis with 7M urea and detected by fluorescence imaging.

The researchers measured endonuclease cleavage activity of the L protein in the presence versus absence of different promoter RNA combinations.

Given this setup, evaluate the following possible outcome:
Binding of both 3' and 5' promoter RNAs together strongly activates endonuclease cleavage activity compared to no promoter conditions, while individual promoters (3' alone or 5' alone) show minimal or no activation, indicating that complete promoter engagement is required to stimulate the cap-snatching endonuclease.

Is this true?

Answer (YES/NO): NO